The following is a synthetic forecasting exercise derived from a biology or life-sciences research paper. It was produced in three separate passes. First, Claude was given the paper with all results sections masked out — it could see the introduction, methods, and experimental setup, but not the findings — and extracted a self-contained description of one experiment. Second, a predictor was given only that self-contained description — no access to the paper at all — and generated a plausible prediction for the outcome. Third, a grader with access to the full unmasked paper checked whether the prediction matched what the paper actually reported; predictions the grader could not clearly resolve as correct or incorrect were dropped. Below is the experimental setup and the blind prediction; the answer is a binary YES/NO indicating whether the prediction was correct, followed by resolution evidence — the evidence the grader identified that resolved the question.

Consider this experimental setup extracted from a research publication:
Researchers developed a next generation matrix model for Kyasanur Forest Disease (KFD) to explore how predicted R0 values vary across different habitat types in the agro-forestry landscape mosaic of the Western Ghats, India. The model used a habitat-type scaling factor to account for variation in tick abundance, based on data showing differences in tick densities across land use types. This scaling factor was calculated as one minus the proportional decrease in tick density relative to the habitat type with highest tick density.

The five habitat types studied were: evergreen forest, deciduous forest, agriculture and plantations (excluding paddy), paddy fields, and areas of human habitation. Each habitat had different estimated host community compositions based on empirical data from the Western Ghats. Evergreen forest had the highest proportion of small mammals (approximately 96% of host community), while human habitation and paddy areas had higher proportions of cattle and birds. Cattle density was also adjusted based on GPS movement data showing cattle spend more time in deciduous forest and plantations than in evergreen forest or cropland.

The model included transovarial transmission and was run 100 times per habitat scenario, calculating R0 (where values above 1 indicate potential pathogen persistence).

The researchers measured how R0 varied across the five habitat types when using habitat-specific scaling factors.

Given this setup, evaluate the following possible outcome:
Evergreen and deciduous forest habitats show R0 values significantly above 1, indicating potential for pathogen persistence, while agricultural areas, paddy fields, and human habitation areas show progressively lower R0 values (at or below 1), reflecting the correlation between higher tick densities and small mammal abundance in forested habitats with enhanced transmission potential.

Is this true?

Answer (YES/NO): YES